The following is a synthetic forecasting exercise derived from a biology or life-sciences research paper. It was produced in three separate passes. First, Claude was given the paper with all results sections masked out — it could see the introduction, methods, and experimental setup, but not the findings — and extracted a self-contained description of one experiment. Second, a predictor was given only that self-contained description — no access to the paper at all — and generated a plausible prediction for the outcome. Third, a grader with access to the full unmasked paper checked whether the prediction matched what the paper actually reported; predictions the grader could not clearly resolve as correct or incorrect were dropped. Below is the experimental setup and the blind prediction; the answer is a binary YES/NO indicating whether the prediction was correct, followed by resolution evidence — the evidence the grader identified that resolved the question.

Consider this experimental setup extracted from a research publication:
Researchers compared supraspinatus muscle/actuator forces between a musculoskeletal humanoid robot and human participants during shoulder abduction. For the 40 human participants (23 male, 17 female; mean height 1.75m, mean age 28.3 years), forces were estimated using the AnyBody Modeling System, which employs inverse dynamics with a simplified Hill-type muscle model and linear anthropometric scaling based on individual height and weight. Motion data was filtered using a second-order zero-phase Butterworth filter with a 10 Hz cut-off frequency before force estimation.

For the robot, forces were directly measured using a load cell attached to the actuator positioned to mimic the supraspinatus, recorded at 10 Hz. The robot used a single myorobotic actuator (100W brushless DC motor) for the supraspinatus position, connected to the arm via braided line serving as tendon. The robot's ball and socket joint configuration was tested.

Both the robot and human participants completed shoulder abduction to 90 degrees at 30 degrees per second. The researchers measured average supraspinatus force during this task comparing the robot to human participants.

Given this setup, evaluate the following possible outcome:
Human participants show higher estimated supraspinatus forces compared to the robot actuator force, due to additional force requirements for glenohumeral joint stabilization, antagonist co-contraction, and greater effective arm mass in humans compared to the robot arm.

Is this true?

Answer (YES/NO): NO